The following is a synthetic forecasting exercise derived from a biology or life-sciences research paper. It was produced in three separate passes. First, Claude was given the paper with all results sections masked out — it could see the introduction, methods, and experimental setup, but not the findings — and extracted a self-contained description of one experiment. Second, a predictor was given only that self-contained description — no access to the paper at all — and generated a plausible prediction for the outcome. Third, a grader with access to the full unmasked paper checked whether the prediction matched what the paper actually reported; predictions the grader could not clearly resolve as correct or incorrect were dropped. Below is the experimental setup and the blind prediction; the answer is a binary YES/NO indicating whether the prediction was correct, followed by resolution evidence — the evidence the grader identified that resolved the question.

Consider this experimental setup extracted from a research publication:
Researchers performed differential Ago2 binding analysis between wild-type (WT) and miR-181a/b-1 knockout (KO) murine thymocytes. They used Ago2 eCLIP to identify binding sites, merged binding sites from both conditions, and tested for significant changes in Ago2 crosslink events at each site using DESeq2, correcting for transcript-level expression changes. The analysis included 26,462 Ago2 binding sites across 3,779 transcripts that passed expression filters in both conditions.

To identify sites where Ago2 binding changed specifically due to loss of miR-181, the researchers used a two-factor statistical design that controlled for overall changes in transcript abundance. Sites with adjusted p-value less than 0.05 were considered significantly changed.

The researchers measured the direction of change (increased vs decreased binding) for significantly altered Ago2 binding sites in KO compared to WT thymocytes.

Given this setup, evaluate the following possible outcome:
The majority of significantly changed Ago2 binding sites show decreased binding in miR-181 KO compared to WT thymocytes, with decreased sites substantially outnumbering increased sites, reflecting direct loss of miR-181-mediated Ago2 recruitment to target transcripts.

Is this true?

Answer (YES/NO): YES